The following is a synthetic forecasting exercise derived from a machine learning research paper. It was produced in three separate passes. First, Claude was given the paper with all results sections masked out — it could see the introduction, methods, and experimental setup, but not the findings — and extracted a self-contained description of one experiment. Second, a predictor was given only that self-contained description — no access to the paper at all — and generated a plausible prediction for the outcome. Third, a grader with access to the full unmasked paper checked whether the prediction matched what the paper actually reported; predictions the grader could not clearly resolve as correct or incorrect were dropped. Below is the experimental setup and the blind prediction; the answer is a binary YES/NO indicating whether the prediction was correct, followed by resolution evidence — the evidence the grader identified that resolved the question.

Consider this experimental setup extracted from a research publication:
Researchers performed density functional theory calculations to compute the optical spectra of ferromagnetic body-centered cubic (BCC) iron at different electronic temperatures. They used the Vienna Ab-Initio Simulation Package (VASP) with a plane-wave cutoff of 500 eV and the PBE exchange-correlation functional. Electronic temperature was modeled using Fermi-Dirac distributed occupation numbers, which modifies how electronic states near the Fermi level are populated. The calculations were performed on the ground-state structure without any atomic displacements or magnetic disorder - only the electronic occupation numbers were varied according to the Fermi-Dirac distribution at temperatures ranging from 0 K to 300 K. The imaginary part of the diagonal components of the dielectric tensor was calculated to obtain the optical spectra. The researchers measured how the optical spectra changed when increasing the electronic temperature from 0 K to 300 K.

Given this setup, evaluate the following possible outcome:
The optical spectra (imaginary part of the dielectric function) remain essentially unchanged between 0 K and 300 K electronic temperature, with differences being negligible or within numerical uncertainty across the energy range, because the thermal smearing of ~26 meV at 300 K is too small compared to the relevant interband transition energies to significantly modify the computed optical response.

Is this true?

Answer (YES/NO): YES